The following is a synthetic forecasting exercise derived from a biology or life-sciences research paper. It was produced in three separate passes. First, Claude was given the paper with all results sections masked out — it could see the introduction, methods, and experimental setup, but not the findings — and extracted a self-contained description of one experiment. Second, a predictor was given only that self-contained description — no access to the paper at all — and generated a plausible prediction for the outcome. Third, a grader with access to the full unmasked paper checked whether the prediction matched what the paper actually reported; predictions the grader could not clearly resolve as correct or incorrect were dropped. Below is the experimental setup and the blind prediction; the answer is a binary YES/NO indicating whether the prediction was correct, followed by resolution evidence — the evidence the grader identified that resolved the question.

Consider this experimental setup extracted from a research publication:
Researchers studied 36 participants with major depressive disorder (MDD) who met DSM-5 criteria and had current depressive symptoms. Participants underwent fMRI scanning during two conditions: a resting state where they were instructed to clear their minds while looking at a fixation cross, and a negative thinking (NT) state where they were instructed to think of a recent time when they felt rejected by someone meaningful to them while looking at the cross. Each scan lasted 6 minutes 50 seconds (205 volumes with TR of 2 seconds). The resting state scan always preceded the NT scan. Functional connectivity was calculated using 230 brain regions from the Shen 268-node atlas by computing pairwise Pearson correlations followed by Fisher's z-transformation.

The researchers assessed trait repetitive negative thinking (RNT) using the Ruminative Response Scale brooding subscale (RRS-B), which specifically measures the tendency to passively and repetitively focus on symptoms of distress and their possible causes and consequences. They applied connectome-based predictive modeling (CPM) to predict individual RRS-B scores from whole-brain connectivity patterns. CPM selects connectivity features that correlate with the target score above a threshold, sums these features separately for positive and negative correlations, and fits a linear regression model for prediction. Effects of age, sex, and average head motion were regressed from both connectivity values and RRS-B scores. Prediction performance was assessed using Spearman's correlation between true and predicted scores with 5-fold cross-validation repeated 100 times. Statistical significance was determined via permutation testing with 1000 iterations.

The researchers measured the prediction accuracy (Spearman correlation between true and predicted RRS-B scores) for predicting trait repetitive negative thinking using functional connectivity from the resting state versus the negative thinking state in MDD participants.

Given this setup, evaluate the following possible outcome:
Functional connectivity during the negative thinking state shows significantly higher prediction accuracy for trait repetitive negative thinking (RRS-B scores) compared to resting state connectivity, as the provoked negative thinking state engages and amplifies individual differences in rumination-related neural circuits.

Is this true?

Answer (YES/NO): YES